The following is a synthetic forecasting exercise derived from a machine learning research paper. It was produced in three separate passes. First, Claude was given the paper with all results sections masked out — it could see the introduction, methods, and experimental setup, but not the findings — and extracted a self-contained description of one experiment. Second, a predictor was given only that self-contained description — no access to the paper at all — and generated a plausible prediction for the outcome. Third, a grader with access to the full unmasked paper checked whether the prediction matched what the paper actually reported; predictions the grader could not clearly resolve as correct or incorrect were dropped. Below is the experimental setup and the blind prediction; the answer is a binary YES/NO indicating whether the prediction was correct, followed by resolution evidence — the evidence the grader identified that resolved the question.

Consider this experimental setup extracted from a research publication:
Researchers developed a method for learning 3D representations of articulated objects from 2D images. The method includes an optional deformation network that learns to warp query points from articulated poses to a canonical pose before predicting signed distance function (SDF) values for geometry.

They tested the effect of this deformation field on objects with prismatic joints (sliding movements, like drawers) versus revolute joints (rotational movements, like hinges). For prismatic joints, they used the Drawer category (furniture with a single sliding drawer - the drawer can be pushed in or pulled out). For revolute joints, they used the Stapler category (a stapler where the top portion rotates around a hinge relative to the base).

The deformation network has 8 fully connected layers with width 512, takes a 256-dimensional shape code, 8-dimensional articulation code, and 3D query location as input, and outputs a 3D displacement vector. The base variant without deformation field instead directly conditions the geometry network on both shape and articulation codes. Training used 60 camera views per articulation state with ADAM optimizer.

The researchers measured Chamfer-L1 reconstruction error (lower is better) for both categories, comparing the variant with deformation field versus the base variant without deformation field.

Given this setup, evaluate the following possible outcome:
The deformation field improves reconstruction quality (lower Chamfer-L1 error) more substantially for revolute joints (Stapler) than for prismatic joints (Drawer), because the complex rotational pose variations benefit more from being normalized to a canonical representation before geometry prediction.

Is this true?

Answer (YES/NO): YES